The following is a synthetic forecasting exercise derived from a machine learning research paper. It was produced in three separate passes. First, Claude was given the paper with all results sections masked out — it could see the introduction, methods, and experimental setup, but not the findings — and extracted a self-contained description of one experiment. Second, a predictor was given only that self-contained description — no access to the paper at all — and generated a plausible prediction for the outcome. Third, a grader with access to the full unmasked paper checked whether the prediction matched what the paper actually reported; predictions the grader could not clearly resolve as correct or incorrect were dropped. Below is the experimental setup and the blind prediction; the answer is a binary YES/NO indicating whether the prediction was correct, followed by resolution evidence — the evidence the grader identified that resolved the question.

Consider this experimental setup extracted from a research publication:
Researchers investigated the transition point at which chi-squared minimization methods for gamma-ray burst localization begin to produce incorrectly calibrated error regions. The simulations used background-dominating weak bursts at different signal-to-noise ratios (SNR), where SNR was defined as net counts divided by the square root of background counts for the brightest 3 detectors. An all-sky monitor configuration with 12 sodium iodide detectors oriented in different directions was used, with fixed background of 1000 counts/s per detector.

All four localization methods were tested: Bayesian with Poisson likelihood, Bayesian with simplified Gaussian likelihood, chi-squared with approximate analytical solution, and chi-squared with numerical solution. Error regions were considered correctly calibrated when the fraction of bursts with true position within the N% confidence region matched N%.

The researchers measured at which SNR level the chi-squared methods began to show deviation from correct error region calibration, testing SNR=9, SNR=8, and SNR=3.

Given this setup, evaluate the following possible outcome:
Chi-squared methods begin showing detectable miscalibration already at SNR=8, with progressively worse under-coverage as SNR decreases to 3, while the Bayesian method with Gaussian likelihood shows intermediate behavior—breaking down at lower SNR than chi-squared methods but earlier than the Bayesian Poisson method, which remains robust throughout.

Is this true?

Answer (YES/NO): NO